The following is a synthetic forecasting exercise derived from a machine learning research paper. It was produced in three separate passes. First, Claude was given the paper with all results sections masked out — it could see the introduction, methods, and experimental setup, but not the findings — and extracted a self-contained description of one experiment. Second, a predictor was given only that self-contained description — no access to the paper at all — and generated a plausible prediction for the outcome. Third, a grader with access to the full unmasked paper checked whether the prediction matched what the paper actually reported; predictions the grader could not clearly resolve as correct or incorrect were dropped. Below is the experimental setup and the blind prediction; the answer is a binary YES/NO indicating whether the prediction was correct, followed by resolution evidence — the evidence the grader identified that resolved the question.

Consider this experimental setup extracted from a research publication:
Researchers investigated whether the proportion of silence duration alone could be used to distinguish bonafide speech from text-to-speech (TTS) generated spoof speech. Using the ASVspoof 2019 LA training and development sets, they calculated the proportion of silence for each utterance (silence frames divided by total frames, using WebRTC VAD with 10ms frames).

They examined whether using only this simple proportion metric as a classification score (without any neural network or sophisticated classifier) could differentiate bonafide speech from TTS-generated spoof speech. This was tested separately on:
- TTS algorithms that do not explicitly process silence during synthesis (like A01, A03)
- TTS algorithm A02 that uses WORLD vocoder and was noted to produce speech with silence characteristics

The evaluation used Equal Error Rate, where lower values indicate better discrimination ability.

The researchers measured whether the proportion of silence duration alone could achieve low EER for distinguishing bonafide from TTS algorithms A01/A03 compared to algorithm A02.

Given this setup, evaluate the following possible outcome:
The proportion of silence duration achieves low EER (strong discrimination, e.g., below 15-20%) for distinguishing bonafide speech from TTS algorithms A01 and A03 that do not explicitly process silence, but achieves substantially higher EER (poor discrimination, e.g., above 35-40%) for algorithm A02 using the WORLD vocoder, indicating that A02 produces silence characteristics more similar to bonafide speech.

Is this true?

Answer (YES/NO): YES